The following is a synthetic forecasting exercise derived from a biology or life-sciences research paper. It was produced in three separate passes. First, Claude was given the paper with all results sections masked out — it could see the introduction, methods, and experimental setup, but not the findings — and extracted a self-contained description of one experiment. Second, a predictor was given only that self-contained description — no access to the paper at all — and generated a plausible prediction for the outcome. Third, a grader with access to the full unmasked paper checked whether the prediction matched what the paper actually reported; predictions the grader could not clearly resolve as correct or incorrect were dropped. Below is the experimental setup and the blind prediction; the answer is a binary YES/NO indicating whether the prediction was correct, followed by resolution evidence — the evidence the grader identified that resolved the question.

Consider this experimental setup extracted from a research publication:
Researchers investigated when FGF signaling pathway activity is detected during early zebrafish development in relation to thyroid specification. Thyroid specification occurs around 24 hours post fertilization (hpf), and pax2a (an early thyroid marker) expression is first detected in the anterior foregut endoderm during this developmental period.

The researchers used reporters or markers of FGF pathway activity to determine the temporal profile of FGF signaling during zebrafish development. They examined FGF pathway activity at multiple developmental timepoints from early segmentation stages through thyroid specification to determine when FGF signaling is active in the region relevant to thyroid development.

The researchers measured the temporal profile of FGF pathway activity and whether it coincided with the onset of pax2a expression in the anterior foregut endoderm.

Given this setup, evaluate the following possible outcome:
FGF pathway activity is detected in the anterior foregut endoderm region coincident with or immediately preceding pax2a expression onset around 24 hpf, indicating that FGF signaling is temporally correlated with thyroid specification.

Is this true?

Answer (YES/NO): NO